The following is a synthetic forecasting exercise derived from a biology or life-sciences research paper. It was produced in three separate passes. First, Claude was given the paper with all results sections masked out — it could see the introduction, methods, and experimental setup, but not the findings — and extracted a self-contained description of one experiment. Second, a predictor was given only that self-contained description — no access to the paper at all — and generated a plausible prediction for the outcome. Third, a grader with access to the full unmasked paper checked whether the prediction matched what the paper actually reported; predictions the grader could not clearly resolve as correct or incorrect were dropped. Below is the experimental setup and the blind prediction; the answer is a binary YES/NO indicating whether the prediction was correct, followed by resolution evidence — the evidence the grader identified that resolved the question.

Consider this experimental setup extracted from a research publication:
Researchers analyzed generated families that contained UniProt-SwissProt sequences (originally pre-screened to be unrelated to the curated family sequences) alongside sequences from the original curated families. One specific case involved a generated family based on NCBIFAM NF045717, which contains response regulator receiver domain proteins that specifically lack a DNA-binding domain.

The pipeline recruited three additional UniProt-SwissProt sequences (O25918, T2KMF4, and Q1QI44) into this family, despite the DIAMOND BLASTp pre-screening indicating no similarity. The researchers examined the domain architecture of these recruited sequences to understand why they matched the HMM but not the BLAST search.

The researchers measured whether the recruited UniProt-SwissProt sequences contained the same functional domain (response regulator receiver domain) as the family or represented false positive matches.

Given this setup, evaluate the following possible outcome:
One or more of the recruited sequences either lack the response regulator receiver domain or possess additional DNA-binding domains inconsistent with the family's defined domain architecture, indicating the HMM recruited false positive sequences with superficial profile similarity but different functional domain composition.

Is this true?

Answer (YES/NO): NO